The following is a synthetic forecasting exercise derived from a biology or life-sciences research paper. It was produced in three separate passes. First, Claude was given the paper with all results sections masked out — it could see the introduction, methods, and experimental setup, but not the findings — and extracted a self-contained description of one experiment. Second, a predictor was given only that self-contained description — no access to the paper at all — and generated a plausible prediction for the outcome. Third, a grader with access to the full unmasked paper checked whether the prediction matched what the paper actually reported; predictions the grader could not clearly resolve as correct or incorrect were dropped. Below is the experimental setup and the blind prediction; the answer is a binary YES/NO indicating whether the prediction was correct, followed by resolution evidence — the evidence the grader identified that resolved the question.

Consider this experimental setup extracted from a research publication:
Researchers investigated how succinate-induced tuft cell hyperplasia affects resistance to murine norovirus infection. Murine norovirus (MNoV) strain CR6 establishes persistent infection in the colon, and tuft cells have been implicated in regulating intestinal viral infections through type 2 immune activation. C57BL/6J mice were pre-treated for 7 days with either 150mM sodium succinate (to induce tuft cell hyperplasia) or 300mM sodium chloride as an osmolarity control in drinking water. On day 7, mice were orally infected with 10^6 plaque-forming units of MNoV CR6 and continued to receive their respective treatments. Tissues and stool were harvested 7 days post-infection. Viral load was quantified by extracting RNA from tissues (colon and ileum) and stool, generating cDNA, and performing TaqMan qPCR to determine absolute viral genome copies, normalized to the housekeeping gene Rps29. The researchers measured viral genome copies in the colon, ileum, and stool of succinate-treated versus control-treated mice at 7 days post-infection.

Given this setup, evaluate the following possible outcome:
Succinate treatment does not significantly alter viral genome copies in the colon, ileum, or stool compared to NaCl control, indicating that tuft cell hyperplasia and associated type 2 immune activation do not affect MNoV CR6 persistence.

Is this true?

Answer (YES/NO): NO